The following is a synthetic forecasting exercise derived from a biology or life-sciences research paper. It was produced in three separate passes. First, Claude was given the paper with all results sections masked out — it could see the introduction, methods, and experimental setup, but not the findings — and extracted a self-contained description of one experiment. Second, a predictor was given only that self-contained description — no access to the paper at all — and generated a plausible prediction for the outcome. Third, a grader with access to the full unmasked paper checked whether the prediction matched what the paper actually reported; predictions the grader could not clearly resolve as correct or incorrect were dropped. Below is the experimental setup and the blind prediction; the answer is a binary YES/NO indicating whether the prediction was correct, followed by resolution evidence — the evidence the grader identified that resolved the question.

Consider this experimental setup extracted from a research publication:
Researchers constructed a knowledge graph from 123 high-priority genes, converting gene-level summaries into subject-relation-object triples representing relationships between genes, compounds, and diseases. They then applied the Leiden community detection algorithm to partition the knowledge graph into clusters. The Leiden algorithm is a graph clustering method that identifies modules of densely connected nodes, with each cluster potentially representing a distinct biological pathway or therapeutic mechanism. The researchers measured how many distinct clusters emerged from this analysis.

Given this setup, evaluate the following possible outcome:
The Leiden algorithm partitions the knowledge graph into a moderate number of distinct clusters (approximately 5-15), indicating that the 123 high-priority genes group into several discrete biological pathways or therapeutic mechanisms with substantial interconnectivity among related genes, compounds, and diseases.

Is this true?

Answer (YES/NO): NO